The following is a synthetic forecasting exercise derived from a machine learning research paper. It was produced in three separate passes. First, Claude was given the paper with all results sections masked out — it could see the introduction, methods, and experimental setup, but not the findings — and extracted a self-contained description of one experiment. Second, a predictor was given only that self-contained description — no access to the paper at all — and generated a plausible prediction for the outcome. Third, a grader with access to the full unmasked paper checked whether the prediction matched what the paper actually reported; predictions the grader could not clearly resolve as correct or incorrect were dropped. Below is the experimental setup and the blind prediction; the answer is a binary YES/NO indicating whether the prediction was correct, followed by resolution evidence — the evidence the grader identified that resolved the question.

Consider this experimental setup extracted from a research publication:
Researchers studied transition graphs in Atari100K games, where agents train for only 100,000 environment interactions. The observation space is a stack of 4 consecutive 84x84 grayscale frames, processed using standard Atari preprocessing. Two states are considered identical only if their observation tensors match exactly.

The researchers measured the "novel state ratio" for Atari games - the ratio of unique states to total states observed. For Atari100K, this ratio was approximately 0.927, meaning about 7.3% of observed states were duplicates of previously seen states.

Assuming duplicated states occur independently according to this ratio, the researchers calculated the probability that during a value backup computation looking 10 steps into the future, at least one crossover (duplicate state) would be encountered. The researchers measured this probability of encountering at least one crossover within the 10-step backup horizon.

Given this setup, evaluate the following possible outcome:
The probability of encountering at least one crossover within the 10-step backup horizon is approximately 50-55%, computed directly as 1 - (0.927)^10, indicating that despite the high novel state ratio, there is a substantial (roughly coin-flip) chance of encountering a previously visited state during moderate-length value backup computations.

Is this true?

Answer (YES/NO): YES